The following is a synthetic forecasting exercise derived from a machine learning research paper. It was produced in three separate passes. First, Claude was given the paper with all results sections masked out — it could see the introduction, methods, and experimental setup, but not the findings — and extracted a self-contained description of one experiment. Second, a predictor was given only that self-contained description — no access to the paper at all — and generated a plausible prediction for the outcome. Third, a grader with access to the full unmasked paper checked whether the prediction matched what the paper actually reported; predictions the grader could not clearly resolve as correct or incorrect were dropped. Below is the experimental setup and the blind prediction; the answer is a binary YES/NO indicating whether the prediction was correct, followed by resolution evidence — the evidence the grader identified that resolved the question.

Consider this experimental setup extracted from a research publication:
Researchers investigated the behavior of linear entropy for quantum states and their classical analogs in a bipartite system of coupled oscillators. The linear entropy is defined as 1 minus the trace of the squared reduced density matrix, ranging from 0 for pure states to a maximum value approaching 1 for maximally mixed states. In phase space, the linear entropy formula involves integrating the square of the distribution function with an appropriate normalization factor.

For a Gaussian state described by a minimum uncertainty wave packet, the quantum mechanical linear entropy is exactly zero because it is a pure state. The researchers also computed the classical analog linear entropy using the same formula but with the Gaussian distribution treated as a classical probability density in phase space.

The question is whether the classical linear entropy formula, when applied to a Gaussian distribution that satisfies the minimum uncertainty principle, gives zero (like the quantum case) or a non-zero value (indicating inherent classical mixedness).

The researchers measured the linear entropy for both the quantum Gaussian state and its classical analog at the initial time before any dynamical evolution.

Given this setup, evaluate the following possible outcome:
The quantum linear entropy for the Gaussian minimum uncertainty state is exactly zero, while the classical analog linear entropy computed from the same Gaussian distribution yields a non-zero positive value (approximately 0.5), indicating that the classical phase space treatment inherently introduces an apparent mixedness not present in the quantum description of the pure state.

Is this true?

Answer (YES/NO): NO